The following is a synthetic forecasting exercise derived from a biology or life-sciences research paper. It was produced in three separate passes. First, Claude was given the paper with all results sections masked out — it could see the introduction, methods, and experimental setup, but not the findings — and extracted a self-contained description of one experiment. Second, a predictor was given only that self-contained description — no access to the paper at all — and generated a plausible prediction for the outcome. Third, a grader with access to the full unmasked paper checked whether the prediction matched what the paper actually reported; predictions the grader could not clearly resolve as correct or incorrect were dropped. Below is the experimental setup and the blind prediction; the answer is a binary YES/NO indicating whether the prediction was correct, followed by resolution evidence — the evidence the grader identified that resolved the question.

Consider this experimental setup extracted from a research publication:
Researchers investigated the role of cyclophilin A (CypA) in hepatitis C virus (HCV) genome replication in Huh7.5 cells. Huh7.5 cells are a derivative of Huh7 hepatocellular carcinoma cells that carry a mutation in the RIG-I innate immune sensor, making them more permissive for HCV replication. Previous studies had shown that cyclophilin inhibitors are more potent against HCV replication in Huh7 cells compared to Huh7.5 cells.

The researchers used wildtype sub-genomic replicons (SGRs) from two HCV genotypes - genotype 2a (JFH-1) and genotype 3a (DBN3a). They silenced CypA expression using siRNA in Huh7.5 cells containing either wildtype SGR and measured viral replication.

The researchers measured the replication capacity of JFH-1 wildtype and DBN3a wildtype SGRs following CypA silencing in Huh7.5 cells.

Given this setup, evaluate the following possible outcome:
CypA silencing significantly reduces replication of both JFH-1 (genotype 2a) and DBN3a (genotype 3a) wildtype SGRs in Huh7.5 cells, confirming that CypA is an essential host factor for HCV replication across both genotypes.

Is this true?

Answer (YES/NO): NO